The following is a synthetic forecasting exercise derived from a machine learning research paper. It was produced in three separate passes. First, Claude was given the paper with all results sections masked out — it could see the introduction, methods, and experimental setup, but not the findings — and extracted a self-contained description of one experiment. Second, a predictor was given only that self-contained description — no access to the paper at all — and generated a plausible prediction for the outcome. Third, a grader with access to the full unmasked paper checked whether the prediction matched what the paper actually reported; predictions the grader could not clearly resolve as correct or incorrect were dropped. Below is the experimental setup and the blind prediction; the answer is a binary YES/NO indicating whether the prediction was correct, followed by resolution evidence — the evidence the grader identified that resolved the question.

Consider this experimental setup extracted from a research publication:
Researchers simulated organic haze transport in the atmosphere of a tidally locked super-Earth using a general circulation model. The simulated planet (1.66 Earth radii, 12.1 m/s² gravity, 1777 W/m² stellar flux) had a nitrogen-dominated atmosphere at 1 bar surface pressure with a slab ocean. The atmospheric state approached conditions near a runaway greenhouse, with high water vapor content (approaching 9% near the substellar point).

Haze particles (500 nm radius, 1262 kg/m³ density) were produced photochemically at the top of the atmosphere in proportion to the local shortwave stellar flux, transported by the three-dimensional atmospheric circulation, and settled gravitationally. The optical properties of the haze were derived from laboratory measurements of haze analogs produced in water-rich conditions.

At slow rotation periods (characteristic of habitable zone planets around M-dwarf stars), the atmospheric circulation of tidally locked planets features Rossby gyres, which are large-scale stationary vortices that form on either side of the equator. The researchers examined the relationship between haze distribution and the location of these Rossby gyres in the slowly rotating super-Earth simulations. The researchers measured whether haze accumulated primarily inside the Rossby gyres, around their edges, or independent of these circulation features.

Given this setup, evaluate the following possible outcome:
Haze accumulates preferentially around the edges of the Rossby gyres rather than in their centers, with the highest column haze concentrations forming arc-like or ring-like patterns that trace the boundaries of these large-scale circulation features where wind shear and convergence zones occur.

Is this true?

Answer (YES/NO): YES